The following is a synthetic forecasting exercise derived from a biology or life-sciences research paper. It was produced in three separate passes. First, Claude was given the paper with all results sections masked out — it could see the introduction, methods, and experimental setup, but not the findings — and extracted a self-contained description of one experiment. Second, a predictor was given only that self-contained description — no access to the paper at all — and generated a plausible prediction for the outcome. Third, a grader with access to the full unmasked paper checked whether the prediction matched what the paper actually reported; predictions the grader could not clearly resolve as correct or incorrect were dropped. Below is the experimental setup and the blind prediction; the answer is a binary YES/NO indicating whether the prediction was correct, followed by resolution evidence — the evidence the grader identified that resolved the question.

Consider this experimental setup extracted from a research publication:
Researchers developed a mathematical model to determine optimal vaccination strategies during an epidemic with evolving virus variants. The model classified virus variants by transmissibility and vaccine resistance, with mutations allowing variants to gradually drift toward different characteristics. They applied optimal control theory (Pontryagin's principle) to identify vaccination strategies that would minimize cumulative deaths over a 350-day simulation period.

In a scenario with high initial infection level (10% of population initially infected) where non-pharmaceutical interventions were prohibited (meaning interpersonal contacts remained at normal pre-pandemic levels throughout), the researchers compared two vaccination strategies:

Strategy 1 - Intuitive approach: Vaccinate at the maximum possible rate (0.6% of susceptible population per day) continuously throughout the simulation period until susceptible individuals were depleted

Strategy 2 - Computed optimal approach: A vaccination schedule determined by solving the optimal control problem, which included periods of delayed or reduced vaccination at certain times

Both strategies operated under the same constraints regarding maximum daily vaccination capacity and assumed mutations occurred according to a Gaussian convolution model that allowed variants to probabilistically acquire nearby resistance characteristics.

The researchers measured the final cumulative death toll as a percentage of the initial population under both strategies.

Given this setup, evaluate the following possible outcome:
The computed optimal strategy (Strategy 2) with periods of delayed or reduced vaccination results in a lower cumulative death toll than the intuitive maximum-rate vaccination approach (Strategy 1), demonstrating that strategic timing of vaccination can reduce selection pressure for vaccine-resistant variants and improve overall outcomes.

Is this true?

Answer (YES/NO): YES